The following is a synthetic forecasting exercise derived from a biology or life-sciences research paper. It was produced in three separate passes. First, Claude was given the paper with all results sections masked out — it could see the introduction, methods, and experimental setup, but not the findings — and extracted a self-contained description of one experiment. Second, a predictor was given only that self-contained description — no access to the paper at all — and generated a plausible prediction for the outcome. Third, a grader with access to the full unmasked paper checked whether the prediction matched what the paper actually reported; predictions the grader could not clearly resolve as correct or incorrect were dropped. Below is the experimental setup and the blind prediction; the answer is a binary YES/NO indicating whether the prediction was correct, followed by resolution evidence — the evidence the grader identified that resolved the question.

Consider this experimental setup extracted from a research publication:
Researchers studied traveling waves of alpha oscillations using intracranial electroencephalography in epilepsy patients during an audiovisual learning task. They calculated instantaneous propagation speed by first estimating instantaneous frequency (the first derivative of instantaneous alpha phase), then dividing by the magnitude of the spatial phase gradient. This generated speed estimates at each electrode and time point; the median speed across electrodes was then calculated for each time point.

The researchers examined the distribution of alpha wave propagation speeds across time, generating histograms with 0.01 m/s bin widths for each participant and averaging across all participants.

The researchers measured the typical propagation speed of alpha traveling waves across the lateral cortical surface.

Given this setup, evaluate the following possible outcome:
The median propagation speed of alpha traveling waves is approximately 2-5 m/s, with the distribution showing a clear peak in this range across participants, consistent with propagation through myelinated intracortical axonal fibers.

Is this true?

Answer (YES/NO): NO